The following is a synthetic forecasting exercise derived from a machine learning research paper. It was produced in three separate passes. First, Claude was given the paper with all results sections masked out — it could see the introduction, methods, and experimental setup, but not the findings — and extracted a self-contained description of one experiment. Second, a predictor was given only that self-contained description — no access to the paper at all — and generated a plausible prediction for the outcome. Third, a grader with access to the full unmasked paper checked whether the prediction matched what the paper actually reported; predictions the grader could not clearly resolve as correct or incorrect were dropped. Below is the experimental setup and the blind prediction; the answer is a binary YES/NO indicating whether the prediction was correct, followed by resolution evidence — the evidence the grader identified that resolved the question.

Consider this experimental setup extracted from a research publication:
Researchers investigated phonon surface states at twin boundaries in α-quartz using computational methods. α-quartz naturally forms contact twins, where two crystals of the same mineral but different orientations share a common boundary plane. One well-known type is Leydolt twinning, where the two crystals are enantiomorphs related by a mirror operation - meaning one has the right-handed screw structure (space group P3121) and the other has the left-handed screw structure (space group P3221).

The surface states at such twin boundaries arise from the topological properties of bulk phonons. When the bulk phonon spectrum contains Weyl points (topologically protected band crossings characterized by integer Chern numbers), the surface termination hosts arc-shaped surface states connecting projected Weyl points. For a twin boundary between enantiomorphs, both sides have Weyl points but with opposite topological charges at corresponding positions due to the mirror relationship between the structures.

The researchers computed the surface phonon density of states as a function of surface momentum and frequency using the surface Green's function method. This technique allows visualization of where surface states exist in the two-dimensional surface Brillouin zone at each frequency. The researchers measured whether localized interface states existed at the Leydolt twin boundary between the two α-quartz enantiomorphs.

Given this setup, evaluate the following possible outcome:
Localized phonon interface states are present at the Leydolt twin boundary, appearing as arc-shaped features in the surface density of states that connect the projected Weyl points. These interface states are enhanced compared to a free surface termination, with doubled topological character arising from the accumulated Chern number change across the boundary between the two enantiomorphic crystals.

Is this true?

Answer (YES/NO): NO